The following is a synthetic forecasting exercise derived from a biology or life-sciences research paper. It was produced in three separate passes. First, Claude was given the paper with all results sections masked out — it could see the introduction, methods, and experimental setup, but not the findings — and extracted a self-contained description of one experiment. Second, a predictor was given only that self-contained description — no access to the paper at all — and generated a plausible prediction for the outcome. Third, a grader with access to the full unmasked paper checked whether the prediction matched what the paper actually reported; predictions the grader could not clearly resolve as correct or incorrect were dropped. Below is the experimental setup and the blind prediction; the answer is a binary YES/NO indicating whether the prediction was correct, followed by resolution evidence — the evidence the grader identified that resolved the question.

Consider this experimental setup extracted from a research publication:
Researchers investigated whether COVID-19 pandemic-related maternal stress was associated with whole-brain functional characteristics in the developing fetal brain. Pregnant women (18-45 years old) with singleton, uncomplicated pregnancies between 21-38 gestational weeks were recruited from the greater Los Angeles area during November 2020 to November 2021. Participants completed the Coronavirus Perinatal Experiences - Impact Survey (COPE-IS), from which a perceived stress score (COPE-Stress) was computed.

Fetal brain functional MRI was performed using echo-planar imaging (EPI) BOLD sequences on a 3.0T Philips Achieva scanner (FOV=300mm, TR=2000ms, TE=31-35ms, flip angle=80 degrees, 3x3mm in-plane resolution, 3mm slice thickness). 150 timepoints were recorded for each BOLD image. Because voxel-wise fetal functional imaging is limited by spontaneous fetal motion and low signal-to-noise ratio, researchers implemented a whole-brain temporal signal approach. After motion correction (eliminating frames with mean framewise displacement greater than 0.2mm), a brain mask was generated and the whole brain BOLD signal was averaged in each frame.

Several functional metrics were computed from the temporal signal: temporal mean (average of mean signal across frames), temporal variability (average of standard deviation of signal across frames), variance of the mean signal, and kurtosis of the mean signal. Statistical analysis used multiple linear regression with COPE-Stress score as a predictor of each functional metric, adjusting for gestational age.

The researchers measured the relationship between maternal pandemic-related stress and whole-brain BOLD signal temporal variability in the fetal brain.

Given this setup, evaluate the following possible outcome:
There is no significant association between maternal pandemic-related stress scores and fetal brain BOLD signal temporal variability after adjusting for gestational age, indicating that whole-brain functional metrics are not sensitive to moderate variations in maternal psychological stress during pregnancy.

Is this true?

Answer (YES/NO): NO